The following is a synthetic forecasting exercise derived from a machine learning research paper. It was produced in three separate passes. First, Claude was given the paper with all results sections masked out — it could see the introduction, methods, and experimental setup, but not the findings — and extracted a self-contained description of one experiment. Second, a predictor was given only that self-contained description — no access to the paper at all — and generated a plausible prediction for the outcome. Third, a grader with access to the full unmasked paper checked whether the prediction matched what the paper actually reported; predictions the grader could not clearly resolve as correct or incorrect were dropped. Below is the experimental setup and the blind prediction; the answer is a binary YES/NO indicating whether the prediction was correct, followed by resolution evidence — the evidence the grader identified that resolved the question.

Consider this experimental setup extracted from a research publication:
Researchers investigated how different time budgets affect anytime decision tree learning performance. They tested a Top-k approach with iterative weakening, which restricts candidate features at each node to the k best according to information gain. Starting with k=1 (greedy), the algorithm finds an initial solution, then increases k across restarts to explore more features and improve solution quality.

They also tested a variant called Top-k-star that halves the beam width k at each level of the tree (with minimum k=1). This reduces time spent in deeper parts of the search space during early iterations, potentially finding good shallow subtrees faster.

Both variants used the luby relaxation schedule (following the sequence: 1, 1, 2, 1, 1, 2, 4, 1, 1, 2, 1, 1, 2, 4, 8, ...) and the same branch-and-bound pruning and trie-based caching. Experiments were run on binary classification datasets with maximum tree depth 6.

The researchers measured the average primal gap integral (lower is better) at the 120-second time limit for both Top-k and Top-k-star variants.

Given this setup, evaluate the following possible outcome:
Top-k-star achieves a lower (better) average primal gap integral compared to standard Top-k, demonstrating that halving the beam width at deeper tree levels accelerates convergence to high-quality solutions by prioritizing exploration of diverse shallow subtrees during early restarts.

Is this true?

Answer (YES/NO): YES